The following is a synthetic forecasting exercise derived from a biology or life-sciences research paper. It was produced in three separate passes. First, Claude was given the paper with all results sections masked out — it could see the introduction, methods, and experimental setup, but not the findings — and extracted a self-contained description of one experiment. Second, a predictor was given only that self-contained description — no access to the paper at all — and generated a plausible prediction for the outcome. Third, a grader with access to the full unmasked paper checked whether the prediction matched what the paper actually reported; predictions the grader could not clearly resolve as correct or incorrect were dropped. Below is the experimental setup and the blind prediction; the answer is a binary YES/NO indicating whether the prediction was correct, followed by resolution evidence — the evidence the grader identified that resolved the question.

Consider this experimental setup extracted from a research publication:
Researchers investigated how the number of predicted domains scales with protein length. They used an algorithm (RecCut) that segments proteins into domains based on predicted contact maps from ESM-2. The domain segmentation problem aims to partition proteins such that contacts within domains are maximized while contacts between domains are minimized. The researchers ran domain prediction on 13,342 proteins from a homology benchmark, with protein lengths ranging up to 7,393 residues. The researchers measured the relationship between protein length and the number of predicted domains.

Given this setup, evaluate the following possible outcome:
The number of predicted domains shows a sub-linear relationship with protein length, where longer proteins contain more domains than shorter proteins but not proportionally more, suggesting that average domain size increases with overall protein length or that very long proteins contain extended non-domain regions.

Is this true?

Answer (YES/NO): NO